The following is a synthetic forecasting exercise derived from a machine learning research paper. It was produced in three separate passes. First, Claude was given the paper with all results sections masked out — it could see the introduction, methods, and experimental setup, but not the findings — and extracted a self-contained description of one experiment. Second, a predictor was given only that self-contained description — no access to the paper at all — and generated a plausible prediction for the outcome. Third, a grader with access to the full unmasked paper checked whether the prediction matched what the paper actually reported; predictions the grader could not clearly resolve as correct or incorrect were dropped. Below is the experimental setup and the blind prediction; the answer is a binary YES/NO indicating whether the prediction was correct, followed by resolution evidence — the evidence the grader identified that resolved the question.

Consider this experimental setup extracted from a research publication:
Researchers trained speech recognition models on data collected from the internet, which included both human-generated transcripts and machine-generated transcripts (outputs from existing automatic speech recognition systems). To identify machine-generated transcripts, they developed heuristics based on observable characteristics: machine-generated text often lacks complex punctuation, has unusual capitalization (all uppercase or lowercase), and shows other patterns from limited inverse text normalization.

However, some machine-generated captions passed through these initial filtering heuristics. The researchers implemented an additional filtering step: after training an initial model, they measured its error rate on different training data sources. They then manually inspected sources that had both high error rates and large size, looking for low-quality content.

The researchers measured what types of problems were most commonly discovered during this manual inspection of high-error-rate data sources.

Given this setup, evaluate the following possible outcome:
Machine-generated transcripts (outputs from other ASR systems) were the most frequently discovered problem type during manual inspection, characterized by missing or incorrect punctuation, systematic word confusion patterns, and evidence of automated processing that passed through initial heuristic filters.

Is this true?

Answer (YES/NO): NO